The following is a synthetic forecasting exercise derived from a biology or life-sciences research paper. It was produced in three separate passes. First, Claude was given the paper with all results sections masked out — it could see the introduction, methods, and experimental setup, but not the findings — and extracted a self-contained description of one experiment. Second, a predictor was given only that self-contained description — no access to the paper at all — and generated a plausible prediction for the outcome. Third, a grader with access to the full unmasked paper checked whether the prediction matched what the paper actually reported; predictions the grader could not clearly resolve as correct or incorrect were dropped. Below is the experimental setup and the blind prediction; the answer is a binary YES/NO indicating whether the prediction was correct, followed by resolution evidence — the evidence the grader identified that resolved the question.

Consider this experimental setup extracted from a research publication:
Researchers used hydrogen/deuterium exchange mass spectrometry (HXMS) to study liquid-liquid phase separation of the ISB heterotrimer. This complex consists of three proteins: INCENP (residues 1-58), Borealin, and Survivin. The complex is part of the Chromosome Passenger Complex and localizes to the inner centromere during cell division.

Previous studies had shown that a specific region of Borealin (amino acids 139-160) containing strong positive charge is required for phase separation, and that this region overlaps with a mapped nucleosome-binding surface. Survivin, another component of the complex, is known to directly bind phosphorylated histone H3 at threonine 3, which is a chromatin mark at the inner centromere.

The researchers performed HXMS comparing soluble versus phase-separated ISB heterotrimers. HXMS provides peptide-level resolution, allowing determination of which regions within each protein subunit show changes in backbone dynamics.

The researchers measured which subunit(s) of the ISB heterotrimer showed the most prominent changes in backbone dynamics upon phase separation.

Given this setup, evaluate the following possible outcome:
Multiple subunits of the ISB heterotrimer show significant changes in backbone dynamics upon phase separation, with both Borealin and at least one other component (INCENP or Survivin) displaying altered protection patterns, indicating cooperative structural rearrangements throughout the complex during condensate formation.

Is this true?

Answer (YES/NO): YES